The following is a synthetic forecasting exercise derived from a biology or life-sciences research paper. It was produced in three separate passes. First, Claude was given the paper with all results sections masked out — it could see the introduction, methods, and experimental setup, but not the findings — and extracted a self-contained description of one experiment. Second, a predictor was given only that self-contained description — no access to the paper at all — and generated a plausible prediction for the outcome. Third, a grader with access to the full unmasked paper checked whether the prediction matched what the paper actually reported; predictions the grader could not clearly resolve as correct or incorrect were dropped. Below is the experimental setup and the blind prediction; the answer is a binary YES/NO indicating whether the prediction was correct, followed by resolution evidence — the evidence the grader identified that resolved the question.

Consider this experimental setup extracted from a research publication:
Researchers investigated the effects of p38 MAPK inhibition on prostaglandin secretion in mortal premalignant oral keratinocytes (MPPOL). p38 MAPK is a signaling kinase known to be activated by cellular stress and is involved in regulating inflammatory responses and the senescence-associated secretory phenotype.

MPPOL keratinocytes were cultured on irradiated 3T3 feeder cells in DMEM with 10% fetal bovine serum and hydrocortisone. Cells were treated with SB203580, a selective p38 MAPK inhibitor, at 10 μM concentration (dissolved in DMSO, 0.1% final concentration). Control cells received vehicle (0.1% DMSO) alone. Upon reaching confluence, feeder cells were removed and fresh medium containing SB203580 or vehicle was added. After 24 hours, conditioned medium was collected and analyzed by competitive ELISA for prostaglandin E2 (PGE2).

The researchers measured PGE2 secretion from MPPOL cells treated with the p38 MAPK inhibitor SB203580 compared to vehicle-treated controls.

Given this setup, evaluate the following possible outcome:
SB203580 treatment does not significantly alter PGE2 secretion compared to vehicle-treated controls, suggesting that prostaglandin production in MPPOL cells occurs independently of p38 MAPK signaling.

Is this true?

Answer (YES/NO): NO